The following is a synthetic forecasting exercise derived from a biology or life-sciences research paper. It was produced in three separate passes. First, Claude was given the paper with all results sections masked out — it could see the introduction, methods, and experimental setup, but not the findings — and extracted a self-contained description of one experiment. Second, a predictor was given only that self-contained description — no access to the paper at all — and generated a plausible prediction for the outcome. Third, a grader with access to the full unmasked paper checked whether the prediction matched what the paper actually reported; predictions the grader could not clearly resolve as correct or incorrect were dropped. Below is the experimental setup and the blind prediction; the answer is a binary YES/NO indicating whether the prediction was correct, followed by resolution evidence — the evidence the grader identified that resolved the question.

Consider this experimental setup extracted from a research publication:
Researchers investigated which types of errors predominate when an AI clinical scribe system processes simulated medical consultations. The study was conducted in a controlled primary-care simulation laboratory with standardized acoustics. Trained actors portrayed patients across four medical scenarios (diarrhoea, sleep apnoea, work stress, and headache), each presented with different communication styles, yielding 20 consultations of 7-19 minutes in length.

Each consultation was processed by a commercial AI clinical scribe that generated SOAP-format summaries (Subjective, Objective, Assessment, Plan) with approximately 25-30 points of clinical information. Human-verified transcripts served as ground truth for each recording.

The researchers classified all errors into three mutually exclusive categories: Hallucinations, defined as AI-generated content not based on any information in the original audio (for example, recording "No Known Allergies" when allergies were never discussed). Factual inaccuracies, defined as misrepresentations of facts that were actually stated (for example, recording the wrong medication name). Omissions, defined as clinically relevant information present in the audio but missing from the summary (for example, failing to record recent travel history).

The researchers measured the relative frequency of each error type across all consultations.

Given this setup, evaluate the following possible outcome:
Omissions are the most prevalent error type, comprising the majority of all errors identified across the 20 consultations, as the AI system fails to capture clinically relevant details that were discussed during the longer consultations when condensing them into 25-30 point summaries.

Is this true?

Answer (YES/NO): YES